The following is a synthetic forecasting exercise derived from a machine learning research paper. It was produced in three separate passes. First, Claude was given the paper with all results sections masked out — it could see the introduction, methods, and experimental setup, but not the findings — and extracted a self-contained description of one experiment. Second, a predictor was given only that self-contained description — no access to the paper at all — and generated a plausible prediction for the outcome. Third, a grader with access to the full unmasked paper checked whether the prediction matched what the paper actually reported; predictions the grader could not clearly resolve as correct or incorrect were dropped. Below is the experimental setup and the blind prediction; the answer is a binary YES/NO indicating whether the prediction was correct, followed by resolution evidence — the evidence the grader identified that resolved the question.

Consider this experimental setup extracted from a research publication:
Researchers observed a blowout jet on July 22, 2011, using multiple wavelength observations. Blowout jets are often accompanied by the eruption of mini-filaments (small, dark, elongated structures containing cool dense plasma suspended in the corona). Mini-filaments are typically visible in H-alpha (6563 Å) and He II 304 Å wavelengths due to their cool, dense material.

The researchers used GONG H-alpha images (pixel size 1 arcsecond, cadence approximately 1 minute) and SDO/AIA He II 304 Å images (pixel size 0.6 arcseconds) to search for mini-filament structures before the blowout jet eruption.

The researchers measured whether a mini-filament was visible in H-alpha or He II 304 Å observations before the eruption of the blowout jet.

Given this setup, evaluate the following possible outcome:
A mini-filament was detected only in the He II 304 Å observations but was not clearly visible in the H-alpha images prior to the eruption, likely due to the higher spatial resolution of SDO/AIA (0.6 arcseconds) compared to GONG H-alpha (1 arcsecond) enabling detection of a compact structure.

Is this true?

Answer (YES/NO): NO